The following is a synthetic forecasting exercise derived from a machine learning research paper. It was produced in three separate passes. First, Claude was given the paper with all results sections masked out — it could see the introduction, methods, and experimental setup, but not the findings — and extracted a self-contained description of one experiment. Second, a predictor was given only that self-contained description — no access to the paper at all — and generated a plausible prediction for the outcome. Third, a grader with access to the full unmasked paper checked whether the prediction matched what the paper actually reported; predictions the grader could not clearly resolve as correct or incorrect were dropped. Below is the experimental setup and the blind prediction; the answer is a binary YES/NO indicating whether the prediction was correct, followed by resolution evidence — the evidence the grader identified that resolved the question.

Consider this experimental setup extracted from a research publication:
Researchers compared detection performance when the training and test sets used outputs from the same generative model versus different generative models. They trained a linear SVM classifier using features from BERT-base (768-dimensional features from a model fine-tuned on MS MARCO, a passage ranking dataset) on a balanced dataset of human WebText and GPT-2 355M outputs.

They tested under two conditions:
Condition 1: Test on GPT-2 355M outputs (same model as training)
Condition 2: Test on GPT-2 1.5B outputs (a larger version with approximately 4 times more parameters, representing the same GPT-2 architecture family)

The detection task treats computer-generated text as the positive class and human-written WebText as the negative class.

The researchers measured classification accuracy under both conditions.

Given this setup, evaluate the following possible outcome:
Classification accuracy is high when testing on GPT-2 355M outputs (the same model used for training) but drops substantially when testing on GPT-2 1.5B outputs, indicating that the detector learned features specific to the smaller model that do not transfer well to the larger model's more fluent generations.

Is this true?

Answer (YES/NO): YES